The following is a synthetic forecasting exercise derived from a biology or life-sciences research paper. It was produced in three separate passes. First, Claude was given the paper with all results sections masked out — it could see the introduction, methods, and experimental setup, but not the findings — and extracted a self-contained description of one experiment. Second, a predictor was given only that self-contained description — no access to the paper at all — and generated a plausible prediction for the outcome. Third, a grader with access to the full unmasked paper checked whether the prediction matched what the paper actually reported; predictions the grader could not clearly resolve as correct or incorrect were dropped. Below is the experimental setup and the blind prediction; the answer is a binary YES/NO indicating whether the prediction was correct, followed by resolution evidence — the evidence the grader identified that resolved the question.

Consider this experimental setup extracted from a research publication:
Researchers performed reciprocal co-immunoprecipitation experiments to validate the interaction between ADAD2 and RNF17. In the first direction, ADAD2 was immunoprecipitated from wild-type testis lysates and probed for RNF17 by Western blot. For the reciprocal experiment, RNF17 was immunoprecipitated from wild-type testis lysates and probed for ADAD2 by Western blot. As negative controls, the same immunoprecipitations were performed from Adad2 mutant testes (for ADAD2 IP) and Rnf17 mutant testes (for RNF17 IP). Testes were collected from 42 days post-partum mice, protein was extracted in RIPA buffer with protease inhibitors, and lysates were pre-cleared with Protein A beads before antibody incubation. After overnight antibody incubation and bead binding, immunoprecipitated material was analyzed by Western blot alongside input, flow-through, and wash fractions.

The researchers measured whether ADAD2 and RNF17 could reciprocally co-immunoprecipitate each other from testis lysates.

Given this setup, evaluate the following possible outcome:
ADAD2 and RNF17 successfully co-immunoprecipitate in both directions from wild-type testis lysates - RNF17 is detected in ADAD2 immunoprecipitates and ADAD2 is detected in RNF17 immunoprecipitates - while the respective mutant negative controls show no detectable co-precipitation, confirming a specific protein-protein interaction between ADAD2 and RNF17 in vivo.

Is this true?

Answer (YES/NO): YES